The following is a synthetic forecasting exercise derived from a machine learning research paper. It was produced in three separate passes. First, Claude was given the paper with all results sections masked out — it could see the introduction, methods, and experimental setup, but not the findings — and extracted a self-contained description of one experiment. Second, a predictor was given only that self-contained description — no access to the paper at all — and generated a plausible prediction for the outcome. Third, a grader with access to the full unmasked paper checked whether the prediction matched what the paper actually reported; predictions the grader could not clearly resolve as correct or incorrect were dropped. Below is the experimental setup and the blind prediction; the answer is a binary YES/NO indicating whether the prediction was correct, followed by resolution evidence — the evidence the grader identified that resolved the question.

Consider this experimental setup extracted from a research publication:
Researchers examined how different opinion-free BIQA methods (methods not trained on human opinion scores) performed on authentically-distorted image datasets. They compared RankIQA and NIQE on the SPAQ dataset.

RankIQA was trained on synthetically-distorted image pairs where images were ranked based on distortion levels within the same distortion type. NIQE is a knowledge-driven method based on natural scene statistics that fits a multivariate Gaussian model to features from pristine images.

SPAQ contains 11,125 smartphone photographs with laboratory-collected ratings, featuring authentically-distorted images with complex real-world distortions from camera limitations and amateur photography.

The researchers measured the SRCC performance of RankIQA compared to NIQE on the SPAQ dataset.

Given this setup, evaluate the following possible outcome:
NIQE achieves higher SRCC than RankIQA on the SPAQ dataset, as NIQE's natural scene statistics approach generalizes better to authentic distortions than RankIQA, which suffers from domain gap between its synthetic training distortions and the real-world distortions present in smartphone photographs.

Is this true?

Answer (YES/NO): YES